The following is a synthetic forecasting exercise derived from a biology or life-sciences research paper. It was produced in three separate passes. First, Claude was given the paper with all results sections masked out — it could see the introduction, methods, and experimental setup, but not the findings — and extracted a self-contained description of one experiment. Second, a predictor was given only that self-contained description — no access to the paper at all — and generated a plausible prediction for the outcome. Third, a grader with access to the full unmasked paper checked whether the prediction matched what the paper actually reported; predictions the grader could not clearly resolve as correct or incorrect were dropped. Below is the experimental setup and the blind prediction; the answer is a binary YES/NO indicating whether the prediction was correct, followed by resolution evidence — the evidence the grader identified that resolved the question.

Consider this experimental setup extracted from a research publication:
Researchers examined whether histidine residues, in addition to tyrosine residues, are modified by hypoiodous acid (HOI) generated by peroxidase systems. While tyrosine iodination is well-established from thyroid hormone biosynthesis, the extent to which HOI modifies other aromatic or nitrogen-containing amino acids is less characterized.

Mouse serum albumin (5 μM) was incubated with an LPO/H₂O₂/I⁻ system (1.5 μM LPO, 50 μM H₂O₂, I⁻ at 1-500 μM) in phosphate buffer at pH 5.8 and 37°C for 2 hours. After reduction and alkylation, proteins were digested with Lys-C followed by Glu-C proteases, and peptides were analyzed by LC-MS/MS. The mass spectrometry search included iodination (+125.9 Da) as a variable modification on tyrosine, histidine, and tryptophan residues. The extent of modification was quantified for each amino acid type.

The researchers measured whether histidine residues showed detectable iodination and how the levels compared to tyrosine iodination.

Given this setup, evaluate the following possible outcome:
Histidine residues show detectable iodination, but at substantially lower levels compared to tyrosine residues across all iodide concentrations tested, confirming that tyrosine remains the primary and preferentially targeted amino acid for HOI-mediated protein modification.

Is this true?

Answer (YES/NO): NO